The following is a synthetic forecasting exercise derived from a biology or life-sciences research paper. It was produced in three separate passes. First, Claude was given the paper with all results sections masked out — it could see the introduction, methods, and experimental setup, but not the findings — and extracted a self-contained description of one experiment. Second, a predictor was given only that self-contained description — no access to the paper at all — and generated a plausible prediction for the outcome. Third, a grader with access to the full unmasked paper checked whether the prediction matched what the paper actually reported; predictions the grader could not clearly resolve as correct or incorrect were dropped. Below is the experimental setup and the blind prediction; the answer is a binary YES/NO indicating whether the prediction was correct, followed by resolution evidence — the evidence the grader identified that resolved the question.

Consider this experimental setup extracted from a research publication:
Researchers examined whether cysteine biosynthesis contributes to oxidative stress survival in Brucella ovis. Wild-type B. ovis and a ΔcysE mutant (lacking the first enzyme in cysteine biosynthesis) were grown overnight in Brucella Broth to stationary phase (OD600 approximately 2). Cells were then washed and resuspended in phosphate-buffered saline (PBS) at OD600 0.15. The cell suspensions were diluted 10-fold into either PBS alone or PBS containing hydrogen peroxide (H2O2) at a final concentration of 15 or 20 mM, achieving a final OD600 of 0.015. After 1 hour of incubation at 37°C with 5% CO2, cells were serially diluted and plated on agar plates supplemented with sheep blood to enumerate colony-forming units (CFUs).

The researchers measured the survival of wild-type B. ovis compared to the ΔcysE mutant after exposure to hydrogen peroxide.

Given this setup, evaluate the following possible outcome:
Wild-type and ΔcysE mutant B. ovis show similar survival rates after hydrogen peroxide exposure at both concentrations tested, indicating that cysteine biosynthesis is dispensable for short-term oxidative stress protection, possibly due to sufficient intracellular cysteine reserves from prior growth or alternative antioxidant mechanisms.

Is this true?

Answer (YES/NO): NO